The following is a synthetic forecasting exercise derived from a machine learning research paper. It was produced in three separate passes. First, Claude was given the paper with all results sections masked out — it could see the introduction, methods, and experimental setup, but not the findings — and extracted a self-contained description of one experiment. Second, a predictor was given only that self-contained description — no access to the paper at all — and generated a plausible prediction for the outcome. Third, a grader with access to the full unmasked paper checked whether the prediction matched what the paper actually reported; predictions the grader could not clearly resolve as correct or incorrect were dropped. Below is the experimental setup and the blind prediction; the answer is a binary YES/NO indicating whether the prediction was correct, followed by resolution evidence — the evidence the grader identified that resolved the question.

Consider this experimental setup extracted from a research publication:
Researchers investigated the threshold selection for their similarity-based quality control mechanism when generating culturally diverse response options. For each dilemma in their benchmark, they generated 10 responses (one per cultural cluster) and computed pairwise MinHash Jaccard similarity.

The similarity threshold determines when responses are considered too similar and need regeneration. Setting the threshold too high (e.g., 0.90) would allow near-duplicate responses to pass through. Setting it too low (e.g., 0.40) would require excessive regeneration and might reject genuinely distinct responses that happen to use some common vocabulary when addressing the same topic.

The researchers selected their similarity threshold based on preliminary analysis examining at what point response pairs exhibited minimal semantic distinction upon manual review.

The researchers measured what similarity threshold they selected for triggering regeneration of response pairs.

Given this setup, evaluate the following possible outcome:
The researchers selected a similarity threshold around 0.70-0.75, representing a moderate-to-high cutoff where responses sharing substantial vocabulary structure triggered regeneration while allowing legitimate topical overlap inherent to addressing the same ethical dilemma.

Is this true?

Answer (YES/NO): YES